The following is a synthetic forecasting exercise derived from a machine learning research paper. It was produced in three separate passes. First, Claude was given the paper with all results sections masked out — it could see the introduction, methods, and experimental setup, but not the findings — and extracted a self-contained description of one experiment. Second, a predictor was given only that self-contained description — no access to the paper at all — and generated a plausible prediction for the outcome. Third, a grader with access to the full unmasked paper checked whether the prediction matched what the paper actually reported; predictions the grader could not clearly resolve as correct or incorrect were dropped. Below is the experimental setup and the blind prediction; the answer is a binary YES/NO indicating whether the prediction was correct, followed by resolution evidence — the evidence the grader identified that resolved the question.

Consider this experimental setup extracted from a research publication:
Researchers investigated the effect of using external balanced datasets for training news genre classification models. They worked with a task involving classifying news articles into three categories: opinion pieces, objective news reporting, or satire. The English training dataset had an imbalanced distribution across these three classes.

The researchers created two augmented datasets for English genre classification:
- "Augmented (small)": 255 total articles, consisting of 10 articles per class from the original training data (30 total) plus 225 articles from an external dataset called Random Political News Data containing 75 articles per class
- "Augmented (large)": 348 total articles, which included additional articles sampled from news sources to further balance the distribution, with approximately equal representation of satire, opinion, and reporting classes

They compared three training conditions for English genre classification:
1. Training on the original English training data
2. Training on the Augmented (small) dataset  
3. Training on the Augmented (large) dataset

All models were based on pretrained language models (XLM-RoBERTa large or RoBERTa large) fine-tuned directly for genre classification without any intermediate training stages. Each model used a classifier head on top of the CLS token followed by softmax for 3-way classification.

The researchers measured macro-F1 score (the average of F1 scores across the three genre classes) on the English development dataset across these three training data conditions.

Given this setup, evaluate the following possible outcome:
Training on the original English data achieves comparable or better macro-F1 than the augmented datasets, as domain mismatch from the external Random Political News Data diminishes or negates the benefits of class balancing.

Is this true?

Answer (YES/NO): NO